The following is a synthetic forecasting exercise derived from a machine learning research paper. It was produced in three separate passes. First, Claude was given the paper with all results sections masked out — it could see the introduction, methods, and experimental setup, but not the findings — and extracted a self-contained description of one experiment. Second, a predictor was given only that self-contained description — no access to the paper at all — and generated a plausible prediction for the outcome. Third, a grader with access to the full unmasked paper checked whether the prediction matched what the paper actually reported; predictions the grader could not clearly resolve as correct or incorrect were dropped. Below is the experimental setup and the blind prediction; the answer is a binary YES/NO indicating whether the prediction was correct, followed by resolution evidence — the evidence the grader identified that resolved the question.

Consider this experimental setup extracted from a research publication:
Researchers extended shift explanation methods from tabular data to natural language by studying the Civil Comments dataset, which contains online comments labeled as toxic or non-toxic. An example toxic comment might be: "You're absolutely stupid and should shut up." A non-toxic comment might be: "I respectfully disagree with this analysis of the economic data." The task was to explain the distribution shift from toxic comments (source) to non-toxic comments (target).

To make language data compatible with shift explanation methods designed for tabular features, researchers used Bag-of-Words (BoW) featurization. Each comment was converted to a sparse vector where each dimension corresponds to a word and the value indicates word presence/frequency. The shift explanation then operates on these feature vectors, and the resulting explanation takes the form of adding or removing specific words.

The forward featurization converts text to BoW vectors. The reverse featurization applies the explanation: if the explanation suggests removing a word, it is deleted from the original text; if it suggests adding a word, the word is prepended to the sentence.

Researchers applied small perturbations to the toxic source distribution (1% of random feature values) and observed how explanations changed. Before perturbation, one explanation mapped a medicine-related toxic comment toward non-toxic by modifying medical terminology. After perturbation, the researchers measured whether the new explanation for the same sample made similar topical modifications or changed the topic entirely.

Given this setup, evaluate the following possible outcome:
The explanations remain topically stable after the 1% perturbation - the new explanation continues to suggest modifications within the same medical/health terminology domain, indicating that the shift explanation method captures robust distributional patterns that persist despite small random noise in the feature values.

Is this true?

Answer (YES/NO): NO